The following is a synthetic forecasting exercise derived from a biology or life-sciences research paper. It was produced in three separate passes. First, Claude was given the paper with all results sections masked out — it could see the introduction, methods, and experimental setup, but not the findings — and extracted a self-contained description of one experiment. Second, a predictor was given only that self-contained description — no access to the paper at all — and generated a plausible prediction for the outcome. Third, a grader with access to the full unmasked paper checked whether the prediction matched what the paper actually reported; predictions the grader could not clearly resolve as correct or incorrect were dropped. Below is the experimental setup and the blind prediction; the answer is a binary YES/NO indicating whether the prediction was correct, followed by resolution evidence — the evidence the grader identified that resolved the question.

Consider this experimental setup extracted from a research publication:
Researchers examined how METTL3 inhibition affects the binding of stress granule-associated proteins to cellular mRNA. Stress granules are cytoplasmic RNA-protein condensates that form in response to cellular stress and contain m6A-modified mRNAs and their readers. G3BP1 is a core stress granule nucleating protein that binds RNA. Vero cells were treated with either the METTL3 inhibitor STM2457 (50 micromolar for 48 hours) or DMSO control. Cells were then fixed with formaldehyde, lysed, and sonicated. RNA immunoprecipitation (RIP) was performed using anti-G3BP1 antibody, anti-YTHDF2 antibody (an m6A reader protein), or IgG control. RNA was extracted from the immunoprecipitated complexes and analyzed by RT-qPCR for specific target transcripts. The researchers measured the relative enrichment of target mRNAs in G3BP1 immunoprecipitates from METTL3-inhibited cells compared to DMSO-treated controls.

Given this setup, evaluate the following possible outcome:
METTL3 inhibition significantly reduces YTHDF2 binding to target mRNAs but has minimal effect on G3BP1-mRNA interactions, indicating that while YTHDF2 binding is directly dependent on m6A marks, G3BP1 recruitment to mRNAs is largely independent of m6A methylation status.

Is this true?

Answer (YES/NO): NO